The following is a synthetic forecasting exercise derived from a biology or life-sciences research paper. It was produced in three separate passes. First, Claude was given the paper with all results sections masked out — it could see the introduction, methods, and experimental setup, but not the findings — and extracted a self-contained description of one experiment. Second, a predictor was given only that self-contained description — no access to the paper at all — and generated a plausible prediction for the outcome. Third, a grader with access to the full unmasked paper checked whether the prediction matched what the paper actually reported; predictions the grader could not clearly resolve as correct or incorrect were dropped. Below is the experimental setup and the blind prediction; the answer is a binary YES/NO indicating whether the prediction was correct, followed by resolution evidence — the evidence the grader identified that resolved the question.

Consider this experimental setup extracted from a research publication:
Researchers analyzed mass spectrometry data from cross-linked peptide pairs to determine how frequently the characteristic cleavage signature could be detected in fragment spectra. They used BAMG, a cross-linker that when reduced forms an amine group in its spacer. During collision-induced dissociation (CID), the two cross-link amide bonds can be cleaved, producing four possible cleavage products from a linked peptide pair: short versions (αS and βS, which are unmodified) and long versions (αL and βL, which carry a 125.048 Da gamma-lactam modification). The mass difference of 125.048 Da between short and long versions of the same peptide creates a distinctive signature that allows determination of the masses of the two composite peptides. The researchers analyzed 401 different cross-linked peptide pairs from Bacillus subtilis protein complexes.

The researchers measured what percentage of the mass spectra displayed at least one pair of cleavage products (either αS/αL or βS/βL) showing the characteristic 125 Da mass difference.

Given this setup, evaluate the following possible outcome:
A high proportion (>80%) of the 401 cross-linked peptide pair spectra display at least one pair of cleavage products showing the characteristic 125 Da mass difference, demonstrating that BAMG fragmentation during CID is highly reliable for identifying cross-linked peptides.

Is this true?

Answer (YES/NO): YES